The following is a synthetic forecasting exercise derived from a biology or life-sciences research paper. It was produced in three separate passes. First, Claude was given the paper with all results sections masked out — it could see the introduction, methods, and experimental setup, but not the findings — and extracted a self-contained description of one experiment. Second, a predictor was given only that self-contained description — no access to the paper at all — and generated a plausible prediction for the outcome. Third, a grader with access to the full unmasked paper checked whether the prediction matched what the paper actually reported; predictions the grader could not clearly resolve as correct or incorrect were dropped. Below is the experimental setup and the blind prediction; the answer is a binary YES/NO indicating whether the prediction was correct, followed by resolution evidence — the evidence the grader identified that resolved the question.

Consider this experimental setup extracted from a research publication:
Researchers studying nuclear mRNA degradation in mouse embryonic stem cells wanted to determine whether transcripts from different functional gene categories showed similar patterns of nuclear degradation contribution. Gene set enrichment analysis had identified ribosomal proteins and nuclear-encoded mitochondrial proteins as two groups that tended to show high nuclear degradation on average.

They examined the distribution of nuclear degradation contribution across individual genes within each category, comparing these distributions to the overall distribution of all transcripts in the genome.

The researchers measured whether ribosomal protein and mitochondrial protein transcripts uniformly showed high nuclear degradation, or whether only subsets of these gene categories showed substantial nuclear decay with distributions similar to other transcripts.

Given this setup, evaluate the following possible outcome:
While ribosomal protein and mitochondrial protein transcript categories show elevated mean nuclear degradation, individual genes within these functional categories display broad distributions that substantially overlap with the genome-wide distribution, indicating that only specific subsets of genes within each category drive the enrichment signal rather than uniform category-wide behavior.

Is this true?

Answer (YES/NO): YES